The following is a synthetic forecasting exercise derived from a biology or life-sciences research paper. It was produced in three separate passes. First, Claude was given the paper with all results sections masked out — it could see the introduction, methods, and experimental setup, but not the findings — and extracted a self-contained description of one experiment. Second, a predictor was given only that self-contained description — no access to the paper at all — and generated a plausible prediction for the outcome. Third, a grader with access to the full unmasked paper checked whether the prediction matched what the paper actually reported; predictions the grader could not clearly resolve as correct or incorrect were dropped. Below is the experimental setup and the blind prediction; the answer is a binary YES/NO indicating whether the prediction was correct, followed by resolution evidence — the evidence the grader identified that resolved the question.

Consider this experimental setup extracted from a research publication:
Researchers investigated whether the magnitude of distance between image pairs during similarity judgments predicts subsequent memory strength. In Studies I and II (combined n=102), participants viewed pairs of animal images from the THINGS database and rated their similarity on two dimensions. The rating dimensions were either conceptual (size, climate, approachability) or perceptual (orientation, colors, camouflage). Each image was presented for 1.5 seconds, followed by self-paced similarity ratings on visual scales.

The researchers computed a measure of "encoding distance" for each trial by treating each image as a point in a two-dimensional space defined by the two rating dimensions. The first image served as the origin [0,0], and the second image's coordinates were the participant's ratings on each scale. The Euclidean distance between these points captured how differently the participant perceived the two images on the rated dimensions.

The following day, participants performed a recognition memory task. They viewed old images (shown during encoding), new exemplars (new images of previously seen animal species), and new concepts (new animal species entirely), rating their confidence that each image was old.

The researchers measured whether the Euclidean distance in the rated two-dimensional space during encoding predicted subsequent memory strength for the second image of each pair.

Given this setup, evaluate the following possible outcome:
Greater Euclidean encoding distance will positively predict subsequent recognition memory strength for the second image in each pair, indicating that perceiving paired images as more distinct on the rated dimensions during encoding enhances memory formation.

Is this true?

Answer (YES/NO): YES